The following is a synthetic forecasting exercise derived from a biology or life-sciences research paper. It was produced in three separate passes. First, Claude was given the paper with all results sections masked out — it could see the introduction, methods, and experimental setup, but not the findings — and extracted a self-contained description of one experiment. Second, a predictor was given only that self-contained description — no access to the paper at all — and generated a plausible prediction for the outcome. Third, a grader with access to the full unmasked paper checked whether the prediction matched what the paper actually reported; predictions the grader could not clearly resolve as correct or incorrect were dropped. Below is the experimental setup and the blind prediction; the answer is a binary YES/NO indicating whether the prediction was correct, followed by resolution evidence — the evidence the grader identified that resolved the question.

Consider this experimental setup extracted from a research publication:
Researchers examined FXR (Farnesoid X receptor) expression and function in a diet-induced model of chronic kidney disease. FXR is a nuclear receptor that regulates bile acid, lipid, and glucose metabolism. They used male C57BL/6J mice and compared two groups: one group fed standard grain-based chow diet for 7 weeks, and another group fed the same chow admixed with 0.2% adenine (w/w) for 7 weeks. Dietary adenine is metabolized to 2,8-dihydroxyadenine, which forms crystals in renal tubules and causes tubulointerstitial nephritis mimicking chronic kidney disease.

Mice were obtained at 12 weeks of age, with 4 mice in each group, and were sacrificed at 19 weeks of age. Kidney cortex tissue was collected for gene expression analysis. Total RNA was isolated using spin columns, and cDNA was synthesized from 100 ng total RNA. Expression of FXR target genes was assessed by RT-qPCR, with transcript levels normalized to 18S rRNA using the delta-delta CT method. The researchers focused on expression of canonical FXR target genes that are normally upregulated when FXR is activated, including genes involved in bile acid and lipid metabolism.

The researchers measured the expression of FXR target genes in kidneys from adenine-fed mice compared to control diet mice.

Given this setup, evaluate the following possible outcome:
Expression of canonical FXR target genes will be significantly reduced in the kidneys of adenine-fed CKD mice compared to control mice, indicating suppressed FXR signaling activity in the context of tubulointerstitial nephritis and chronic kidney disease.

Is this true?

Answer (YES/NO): YES